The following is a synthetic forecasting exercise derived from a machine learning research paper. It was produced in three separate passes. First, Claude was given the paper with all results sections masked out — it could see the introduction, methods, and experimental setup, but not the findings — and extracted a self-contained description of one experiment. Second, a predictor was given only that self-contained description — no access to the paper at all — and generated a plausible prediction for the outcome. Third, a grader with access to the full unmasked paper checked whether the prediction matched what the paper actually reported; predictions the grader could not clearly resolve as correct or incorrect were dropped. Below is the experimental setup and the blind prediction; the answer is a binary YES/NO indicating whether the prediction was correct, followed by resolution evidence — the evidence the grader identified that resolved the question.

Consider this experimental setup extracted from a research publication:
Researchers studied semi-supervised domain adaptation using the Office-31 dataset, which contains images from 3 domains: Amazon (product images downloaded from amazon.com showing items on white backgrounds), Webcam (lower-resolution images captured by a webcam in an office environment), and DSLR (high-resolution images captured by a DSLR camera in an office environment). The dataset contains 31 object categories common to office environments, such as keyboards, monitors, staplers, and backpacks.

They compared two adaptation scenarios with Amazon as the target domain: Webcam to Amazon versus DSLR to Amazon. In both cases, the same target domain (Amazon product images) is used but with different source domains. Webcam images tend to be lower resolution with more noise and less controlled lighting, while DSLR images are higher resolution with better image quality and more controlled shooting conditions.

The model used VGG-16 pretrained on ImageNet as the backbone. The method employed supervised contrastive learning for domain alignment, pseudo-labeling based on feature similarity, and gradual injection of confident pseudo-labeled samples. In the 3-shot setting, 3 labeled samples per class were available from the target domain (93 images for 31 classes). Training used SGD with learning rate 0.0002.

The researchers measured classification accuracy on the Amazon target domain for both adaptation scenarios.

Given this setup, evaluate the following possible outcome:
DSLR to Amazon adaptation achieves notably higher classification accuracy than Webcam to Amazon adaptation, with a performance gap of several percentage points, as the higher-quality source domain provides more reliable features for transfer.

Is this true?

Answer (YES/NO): NO